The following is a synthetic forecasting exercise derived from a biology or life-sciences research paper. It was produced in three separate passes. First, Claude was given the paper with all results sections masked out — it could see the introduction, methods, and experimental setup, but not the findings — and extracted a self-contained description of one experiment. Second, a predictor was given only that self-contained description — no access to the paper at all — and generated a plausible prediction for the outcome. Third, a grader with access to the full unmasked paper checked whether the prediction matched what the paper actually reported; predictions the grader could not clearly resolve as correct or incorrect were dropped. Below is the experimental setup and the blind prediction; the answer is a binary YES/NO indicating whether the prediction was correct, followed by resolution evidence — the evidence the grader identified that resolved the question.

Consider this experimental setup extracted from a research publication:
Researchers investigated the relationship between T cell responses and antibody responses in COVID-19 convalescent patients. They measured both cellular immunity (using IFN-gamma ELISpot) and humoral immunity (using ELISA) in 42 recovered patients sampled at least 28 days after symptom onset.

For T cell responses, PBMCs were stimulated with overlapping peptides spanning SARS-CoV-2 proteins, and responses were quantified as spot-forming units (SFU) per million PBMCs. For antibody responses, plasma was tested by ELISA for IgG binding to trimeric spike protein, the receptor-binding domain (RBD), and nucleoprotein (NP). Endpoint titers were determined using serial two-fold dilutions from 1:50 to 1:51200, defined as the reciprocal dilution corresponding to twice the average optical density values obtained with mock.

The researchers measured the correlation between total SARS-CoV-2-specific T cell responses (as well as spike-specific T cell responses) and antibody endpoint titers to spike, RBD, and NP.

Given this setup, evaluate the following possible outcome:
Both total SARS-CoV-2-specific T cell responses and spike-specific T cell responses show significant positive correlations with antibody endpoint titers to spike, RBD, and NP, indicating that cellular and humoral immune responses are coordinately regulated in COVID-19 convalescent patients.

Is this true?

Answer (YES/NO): YES